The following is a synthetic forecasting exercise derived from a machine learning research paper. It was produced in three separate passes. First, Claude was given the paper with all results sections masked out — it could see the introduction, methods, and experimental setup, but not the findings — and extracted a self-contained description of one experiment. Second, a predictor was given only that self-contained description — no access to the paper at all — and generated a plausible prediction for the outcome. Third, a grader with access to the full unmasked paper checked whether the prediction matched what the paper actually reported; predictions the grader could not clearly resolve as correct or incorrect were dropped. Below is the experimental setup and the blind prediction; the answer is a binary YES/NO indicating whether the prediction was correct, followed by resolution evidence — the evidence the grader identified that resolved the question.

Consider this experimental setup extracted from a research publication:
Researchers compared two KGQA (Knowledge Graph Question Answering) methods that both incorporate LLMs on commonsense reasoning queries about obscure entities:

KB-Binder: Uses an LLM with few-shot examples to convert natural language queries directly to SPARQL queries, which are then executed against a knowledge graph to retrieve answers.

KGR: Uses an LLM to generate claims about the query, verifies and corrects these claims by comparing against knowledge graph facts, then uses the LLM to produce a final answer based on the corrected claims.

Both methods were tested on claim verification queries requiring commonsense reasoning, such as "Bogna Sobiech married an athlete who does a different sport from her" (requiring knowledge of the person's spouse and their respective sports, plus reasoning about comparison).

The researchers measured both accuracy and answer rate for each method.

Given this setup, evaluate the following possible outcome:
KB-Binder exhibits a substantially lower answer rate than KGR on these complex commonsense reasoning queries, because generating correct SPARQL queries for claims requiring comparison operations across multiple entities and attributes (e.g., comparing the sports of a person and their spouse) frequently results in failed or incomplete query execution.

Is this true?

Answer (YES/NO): YES